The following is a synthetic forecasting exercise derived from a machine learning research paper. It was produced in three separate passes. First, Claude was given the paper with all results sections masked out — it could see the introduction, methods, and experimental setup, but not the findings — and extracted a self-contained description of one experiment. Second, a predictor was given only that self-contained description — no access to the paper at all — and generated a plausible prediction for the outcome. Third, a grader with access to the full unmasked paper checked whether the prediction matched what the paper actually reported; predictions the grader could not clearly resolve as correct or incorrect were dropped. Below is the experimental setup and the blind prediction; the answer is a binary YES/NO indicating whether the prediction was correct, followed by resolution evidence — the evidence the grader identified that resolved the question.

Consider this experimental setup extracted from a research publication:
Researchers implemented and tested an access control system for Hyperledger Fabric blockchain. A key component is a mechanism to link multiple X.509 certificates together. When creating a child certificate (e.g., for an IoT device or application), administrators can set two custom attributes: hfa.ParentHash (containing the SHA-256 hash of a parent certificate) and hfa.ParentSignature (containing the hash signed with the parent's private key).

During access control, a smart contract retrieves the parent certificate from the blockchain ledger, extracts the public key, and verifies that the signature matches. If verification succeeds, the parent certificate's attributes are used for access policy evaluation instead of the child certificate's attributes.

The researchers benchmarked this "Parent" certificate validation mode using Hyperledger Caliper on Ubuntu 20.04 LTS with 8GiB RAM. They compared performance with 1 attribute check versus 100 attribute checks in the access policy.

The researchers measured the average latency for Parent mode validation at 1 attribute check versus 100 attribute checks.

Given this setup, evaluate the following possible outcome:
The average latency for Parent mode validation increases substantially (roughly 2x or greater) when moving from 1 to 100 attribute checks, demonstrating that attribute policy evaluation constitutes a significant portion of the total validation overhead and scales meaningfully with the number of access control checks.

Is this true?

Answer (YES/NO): NO